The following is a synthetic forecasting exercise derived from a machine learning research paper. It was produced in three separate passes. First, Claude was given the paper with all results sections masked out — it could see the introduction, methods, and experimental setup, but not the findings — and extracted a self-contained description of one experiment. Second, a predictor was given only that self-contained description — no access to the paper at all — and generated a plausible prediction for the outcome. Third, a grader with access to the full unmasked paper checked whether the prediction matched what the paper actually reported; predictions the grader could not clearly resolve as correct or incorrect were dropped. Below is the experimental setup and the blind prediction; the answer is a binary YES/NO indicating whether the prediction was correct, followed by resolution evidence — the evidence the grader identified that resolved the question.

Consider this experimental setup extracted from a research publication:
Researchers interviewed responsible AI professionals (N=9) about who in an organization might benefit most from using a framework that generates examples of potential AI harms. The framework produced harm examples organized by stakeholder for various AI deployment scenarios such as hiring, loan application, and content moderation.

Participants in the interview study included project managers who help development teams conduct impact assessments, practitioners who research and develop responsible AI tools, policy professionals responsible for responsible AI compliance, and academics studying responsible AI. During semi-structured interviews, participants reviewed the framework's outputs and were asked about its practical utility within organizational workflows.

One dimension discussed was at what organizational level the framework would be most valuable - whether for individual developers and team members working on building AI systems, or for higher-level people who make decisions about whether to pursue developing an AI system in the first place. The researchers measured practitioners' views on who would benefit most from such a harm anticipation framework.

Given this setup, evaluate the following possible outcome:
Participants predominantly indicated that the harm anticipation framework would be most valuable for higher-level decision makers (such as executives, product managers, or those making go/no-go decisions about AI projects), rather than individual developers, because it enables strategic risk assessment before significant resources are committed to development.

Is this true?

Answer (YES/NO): NO